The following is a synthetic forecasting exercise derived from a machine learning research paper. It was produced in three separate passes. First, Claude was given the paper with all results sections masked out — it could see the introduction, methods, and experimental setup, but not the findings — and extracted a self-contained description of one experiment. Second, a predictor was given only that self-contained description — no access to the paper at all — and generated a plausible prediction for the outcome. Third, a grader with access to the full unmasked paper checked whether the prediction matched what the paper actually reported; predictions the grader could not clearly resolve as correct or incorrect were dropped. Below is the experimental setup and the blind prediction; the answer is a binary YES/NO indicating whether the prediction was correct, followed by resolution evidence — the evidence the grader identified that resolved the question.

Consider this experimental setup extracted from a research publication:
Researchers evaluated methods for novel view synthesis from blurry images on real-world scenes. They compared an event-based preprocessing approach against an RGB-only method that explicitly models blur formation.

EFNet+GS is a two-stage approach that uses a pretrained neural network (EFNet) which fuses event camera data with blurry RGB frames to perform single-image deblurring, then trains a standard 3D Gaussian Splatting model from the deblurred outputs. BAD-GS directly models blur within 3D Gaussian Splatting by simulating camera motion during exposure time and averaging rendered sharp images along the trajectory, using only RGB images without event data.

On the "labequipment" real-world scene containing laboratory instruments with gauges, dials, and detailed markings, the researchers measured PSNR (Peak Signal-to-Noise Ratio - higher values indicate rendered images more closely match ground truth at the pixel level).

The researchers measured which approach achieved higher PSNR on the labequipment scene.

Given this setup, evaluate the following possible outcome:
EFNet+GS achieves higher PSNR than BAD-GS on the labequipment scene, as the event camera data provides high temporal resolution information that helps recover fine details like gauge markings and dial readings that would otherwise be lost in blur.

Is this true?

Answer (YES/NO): YES